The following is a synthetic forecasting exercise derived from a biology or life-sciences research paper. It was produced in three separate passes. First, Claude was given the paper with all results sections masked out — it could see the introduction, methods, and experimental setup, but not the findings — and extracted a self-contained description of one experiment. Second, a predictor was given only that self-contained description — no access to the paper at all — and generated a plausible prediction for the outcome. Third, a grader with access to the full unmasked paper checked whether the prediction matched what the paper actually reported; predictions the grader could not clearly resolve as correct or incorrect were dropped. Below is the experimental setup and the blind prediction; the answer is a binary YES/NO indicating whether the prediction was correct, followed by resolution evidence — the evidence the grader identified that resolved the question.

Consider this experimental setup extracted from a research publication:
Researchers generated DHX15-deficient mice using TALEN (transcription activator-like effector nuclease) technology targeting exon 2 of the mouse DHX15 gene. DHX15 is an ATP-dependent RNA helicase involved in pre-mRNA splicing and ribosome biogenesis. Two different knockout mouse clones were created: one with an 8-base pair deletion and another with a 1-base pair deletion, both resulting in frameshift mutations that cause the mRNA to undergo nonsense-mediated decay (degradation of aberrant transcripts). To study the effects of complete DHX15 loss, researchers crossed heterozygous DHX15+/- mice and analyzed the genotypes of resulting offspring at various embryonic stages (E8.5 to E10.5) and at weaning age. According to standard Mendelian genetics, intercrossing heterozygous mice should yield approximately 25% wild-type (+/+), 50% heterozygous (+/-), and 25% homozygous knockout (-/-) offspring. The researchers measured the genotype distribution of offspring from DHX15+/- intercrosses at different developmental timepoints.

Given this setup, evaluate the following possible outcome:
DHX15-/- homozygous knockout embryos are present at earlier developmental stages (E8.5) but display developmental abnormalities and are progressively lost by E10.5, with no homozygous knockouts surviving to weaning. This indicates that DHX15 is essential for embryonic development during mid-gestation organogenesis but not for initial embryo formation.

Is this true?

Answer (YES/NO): NO